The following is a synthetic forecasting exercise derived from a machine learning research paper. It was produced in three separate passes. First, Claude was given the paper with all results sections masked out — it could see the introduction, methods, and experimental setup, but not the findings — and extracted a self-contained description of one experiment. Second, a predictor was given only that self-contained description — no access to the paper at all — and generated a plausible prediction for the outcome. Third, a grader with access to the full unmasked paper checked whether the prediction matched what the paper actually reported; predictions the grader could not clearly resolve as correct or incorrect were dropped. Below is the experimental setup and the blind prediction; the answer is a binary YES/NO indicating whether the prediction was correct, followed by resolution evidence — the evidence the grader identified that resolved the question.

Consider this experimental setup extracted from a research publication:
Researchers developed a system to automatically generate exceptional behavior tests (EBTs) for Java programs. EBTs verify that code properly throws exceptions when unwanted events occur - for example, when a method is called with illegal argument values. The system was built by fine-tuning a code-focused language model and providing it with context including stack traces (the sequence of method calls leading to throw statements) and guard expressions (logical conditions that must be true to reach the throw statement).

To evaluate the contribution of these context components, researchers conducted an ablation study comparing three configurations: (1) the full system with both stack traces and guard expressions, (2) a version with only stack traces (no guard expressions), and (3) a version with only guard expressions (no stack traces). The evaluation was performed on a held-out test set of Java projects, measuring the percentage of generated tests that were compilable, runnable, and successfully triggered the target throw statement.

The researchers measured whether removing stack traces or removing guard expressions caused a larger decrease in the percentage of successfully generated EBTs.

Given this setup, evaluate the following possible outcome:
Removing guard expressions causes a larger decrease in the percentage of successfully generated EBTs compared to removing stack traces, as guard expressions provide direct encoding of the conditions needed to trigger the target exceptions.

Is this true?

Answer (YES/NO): YES